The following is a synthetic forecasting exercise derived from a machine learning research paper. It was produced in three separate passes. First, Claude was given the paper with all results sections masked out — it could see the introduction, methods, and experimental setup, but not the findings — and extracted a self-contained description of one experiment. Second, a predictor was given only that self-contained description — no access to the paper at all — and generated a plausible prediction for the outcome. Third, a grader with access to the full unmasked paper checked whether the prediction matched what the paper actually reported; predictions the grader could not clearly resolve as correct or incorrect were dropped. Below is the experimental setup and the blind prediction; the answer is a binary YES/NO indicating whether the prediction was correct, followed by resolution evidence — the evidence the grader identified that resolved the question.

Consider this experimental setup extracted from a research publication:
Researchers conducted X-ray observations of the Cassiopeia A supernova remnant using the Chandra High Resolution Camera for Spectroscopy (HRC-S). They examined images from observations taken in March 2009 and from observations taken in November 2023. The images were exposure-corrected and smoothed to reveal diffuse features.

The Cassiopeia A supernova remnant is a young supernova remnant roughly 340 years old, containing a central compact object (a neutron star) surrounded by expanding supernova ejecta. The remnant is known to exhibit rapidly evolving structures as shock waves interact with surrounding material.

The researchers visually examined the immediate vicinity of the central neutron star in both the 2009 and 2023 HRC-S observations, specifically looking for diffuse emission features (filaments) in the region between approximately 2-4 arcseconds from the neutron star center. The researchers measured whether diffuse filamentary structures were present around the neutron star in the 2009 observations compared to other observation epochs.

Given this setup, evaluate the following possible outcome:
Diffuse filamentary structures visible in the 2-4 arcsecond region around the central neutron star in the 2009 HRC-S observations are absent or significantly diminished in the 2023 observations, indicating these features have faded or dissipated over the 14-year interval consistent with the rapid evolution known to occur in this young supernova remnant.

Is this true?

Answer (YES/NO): YES